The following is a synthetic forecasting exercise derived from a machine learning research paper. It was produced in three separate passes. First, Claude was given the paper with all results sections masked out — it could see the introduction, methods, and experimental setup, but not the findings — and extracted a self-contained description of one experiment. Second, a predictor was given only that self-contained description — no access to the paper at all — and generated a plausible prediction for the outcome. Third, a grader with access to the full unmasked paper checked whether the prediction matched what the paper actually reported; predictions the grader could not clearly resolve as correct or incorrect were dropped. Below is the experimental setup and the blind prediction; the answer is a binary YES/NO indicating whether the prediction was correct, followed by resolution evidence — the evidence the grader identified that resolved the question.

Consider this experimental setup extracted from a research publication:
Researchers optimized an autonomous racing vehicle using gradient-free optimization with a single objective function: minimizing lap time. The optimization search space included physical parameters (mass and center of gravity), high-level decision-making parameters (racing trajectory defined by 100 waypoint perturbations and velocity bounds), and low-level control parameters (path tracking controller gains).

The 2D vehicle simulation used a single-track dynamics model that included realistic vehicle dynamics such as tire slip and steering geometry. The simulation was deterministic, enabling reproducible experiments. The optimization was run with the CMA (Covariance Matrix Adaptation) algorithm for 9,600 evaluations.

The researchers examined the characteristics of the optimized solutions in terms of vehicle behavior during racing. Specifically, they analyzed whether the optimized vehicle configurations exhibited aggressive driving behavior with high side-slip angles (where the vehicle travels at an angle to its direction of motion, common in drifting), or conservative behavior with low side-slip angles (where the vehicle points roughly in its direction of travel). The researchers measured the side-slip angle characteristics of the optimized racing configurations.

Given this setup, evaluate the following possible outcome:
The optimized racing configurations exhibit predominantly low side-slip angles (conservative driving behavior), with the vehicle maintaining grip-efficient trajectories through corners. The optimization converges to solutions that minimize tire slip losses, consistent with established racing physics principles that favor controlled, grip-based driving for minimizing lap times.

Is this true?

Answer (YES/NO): NO